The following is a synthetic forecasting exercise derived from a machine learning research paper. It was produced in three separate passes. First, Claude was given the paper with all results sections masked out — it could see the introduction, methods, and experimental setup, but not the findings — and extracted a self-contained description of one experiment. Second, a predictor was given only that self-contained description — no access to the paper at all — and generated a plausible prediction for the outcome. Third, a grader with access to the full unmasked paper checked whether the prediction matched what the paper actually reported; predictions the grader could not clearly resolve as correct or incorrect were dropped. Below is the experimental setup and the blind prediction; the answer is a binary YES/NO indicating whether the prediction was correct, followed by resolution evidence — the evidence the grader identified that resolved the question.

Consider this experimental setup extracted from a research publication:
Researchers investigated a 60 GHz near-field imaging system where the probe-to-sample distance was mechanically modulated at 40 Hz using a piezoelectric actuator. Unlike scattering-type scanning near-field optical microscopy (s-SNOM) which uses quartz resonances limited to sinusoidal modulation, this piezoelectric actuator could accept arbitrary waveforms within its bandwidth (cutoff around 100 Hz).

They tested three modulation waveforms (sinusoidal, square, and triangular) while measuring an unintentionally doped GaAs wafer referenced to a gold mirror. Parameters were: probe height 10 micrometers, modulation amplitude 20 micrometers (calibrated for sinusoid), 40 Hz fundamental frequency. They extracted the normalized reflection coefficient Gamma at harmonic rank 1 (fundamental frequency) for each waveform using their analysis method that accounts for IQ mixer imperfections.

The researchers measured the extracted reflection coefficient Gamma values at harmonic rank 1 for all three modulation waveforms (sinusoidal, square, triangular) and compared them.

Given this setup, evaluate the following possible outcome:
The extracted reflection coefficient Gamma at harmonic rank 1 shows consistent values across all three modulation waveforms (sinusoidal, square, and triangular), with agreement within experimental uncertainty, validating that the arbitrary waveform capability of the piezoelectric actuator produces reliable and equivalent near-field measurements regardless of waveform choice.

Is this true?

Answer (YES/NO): YES